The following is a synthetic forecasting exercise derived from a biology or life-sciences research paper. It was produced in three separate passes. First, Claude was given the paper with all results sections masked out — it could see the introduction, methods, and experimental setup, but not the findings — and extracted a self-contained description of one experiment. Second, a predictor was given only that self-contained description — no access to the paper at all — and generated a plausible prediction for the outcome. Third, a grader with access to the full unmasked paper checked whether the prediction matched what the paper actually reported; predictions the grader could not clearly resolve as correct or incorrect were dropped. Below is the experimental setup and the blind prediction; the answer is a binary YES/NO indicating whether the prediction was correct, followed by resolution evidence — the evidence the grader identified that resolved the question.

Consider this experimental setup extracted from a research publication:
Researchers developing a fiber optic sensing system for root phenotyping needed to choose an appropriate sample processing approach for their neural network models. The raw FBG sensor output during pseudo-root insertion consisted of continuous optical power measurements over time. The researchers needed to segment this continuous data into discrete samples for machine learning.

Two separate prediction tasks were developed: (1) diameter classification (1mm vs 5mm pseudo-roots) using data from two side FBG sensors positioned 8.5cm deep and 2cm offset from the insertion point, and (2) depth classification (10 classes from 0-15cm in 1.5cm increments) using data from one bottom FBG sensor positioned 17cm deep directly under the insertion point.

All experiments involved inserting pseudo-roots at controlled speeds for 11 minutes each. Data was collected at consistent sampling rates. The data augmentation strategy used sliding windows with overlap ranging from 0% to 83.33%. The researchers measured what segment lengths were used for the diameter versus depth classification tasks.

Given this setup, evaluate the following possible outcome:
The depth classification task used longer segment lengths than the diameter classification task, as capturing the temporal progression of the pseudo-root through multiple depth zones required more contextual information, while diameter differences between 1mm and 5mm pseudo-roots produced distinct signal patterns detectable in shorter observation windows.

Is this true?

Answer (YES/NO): YES